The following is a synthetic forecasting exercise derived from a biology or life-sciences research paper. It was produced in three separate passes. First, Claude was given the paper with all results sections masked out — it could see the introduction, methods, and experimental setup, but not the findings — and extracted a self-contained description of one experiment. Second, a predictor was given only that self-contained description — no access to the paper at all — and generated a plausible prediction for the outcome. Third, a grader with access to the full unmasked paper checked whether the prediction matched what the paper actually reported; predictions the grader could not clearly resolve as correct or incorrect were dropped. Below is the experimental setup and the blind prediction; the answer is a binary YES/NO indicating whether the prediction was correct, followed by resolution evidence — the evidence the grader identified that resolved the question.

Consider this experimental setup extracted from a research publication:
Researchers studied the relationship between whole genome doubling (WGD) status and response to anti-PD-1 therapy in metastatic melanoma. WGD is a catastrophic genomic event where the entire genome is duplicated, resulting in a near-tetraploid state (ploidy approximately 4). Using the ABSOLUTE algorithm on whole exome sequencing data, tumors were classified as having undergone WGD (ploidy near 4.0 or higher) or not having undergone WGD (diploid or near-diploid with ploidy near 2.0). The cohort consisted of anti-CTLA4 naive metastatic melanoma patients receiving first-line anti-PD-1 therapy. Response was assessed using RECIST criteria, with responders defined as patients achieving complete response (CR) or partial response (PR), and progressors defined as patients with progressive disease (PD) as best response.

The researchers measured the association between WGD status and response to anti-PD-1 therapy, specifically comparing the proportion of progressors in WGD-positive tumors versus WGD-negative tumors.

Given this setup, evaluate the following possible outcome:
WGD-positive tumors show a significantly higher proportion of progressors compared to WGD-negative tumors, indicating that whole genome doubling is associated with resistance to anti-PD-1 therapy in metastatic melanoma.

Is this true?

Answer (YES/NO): NO